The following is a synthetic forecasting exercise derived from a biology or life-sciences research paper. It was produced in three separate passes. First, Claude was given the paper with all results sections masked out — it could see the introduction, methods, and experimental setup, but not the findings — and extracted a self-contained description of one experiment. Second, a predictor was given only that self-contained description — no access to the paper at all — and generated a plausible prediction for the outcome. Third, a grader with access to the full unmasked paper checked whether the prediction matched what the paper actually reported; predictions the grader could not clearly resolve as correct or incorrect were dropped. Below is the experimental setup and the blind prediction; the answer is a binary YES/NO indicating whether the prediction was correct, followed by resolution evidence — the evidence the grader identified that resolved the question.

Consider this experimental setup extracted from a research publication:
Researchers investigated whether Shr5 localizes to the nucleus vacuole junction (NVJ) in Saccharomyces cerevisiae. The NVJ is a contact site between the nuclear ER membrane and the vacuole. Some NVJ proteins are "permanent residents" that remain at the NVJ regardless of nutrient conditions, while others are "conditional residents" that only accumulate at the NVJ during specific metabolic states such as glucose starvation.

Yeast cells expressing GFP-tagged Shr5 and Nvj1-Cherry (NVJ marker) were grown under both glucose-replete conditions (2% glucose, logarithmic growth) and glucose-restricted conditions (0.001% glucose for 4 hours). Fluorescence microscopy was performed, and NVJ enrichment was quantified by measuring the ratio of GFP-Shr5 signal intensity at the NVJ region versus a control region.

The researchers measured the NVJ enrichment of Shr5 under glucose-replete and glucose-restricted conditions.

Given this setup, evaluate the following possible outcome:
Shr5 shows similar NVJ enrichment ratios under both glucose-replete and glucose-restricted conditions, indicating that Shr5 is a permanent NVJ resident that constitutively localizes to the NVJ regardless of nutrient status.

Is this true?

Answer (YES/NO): YES